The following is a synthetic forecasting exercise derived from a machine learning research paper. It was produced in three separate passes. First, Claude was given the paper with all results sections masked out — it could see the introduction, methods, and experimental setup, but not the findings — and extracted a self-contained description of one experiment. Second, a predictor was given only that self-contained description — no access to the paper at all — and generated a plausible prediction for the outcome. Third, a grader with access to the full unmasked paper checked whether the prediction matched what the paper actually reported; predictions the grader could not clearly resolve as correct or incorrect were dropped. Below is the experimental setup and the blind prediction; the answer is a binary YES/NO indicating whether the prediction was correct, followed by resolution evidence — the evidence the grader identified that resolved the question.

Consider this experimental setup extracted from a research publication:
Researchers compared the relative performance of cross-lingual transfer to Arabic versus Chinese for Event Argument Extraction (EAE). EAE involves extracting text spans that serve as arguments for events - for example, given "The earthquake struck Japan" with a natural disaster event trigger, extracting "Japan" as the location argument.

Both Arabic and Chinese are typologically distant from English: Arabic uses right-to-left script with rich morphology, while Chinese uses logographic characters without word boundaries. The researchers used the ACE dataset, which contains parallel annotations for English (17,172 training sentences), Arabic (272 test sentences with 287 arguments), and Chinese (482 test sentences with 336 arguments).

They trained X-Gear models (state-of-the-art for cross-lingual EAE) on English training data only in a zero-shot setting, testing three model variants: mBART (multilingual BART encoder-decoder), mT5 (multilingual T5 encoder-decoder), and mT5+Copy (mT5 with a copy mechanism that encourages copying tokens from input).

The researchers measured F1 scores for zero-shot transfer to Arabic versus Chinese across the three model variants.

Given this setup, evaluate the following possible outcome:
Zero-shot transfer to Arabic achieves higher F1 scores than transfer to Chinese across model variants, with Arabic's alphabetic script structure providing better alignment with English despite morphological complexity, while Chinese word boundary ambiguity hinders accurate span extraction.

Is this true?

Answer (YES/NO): NO